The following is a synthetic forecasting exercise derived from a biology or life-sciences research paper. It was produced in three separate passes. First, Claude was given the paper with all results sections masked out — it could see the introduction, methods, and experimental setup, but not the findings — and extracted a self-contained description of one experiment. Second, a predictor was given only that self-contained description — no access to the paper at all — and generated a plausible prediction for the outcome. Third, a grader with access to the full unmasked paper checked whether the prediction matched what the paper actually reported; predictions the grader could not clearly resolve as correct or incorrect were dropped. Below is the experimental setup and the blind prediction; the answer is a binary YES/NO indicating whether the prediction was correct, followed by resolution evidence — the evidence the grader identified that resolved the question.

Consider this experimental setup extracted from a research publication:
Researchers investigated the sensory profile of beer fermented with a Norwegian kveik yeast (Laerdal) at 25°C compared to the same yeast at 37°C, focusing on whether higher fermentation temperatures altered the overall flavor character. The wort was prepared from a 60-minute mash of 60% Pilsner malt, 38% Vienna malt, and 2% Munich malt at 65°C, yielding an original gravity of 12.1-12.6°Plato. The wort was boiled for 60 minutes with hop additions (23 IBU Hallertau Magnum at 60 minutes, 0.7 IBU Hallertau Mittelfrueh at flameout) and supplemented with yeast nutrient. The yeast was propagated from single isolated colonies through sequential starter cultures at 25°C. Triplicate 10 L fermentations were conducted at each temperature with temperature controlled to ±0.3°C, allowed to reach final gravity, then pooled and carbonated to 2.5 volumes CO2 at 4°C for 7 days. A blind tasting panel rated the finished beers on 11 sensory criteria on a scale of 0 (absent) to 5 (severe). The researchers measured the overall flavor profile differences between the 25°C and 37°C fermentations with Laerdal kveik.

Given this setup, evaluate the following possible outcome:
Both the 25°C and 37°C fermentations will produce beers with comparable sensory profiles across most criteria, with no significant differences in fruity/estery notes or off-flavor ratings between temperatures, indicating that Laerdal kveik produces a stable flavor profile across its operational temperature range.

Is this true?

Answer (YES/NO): NO